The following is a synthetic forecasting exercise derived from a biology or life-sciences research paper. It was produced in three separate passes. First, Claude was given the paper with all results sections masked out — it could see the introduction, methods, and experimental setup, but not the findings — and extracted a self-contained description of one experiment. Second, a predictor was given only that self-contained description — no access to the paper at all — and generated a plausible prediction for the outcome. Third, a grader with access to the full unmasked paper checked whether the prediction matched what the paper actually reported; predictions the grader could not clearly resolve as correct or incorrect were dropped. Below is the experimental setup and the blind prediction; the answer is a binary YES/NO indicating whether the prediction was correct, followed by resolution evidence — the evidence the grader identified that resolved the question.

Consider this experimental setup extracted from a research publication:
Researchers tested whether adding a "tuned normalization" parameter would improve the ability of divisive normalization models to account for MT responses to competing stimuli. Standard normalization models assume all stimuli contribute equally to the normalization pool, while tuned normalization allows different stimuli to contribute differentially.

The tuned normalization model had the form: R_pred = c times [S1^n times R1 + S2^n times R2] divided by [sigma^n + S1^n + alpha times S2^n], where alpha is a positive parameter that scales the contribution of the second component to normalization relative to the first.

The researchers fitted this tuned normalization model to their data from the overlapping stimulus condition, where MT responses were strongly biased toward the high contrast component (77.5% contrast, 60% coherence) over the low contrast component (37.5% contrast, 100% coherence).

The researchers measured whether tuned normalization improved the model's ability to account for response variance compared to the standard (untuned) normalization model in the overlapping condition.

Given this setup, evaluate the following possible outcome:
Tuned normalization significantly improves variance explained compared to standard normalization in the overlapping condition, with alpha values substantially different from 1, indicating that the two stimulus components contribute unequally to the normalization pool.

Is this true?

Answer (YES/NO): NO